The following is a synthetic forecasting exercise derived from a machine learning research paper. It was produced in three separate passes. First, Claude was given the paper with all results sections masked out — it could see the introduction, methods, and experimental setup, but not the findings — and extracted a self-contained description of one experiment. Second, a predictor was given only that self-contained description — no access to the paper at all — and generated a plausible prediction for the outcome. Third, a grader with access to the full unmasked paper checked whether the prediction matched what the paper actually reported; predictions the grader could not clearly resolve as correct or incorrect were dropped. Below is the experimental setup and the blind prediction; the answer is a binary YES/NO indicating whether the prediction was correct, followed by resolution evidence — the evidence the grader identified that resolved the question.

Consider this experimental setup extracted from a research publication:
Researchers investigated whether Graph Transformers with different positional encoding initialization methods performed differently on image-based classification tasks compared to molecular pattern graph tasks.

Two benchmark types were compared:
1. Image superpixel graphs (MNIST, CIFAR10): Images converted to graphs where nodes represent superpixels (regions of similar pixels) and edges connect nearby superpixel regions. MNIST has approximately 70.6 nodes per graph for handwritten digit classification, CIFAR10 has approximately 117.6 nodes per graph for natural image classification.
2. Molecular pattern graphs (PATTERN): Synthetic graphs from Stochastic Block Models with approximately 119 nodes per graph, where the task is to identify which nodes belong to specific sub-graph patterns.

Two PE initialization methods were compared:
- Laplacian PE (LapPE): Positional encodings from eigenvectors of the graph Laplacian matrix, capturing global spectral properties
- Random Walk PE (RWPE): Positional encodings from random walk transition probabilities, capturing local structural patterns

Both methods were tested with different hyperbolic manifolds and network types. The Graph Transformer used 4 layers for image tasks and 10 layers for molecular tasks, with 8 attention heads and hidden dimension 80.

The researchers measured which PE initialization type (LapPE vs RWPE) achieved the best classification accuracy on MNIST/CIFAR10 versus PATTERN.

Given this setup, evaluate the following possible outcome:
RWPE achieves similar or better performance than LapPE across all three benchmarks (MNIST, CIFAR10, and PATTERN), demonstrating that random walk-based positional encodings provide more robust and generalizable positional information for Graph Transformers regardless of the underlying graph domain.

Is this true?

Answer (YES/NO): NO